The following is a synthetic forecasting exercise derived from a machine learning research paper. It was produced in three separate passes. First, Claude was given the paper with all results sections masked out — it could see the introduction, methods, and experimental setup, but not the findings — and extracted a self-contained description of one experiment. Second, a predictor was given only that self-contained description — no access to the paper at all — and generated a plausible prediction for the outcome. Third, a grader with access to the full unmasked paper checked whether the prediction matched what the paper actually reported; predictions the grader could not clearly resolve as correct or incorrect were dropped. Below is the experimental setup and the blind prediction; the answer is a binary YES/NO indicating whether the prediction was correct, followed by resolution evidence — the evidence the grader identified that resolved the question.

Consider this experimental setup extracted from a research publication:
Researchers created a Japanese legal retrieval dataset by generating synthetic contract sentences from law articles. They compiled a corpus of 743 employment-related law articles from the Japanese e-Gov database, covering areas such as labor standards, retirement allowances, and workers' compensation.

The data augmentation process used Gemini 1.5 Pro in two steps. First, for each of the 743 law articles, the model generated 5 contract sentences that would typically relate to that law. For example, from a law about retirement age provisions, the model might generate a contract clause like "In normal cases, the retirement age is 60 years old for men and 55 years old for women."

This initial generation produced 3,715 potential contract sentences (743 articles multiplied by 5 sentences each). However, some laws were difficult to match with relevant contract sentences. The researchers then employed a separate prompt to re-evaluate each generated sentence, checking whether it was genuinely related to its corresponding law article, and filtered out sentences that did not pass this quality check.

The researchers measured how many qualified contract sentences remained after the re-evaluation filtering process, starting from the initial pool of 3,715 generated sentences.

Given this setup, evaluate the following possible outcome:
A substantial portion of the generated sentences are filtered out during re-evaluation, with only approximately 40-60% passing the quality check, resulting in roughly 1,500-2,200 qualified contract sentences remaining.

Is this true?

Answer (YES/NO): NO